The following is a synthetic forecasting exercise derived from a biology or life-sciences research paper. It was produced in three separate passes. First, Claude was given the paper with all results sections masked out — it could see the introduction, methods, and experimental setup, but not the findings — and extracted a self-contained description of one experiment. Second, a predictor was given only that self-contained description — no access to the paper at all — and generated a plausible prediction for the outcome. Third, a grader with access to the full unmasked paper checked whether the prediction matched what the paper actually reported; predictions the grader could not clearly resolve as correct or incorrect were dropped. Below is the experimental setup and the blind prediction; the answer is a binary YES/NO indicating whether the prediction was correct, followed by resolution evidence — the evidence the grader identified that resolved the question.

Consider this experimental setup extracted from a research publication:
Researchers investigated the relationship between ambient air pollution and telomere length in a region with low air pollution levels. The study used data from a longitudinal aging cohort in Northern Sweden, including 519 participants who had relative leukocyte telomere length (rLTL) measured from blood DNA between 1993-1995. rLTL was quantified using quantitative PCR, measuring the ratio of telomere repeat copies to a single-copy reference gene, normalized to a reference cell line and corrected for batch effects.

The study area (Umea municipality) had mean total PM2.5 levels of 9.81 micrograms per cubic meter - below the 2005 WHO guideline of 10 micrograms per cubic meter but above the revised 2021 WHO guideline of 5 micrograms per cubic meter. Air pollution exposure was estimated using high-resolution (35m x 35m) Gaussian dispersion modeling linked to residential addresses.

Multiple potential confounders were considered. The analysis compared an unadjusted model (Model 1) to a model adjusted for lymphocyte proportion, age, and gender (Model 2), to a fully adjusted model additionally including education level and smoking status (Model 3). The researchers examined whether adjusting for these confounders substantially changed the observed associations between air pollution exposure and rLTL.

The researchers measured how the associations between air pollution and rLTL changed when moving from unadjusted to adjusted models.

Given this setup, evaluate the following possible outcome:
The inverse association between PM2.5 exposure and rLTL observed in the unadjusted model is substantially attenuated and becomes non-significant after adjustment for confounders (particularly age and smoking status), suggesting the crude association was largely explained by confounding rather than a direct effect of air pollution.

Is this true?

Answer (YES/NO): NO